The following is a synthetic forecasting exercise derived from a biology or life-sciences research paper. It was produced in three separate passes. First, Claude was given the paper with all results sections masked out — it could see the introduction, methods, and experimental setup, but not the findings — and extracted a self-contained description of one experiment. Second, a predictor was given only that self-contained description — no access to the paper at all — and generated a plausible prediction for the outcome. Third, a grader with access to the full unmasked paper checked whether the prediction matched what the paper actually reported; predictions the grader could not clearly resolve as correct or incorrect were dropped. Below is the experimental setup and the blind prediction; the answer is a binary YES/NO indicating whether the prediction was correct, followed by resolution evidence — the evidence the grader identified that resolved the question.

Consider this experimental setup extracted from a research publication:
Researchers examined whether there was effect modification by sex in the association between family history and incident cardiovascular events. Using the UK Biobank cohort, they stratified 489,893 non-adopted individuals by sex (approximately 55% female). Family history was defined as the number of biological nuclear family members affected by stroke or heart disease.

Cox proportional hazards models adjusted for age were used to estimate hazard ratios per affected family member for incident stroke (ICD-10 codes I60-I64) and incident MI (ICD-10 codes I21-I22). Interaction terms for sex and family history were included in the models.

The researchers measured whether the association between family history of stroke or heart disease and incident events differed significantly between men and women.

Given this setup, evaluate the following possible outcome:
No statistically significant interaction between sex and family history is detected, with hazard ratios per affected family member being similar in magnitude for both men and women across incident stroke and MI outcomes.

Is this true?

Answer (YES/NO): NO